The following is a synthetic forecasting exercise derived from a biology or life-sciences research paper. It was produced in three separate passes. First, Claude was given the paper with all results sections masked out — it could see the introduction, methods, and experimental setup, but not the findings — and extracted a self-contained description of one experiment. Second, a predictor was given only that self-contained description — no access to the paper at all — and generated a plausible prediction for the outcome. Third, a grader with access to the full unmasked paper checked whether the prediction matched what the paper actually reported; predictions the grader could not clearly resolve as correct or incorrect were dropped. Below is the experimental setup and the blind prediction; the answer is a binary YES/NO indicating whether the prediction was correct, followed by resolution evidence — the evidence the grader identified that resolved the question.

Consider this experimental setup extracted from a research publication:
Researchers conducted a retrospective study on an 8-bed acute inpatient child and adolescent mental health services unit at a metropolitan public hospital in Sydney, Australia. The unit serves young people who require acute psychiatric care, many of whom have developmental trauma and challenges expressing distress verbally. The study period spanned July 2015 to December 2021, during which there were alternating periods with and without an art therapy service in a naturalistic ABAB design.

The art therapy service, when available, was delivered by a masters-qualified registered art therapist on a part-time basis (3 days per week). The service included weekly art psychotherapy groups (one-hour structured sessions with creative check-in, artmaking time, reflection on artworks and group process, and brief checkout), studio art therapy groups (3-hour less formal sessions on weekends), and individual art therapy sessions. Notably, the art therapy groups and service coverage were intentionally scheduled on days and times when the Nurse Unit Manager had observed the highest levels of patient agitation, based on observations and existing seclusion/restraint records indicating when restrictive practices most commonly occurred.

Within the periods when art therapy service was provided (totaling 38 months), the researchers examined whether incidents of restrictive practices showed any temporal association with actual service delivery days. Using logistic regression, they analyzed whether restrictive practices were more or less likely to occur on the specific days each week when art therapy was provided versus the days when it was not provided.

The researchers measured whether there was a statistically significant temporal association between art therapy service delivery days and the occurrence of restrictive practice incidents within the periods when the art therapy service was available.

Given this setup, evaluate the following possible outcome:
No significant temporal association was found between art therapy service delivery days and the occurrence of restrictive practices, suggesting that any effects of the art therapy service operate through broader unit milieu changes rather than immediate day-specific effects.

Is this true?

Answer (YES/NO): NO